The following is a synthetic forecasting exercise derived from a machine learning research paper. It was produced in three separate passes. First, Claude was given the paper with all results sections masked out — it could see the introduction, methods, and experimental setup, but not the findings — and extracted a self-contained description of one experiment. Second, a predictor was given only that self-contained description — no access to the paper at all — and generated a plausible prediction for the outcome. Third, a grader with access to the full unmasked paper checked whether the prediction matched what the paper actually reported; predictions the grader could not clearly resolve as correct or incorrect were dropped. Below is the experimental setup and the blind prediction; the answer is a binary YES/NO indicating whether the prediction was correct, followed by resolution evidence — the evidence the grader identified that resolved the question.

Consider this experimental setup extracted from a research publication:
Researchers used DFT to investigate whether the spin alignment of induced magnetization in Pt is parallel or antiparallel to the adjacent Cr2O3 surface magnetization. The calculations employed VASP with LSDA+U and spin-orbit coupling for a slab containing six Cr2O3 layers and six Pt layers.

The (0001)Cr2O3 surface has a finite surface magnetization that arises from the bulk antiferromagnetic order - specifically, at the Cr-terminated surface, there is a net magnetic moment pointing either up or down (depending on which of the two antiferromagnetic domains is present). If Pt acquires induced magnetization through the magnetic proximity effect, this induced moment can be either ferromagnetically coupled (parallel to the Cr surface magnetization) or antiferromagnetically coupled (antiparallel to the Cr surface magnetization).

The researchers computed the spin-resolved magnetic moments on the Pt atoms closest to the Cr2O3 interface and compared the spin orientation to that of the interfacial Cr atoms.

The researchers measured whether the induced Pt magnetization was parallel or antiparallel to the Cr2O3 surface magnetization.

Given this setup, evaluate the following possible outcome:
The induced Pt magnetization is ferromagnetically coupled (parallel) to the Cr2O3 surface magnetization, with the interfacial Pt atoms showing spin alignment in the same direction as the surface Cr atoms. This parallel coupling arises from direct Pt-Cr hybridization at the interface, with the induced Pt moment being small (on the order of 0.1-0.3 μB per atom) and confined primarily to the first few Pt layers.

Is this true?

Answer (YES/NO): NO